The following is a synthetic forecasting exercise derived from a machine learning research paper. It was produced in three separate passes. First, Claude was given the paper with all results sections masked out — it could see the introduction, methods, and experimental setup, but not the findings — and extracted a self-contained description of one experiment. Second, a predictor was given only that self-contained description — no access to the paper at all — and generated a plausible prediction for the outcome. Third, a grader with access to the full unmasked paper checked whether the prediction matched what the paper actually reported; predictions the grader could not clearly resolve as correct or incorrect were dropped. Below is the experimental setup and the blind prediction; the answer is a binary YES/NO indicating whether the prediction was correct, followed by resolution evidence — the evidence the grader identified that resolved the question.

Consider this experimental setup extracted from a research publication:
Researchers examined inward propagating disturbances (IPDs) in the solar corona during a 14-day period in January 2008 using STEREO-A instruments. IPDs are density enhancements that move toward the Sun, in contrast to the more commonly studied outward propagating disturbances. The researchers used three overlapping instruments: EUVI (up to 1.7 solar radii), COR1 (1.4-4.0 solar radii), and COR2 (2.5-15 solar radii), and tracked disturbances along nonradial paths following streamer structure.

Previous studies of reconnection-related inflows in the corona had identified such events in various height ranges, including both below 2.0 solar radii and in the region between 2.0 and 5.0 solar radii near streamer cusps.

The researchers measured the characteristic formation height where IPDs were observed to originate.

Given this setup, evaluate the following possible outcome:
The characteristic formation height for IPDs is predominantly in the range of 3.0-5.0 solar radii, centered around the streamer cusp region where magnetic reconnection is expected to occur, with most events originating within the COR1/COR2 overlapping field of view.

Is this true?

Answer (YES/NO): NO